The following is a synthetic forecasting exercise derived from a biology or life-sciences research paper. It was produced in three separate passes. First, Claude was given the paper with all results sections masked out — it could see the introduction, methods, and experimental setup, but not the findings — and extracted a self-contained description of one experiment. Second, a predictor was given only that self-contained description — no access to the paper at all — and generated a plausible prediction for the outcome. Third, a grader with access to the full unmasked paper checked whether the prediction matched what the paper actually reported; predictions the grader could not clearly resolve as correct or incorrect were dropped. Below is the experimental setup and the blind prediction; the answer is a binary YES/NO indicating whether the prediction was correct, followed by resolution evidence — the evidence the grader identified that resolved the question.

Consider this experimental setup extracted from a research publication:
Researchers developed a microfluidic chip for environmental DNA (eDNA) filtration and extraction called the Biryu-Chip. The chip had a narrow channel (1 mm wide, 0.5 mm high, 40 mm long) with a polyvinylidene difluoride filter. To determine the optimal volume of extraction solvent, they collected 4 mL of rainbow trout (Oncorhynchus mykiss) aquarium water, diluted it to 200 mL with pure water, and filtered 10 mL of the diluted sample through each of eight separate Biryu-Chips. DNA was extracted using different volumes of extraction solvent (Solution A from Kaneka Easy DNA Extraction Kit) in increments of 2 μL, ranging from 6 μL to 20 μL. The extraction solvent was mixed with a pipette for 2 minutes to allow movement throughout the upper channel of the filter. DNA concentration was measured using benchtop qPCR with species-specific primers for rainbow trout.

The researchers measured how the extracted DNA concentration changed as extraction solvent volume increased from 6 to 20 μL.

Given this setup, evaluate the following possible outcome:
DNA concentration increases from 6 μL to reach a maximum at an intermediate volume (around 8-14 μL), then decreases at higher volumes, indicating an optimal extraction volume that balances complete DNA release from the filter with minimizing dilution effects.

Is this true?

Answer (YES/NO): NO